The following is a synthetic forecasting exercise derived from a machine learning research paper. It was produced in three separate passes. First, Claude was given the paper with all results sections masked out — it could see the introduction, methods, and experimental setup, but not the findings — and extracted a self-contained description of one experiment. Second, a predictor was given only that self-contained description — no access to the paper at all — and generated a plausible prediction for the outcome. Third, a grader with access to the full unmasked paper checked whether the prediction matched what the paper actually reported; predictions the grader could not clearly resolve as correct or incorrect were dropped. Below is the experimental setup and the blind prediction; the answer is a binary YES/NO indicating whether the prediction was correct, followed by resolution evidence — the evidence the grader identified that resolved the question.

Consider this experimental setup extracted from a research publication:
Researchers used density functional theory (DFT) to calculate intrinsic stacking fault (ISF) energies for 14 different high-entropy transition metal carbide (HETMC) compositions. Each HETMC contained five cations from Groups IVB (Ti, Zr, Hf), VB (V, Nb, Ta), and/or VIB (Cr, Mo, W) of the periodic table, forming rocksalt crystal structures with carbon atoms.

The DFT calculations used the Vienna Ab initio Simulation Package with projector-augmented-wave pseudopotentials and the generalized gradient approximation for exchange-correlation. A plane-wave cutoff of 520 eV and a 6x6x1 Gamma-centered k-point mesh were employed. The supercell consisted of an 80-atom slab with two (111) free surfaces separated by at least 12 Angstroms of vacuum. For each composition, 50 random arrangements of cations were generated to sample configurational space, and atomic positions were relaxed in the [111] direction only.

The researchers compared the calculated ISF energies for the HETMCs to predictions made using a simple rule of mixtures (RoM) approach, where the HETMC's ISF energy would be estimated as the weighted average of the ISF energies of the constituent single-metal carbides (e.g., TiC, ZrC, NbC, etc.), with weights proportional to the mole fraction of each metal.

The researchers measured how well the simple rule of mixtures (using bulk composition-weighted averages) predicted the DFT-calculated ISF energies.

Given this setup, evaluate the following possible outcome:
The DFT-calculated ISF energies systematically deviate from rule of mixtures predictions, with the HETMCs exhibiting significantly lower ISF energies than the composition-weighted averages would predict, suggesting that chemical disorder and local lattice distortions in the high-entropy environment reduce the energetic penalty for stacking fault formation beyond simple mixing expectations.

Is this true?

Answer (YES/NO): NO